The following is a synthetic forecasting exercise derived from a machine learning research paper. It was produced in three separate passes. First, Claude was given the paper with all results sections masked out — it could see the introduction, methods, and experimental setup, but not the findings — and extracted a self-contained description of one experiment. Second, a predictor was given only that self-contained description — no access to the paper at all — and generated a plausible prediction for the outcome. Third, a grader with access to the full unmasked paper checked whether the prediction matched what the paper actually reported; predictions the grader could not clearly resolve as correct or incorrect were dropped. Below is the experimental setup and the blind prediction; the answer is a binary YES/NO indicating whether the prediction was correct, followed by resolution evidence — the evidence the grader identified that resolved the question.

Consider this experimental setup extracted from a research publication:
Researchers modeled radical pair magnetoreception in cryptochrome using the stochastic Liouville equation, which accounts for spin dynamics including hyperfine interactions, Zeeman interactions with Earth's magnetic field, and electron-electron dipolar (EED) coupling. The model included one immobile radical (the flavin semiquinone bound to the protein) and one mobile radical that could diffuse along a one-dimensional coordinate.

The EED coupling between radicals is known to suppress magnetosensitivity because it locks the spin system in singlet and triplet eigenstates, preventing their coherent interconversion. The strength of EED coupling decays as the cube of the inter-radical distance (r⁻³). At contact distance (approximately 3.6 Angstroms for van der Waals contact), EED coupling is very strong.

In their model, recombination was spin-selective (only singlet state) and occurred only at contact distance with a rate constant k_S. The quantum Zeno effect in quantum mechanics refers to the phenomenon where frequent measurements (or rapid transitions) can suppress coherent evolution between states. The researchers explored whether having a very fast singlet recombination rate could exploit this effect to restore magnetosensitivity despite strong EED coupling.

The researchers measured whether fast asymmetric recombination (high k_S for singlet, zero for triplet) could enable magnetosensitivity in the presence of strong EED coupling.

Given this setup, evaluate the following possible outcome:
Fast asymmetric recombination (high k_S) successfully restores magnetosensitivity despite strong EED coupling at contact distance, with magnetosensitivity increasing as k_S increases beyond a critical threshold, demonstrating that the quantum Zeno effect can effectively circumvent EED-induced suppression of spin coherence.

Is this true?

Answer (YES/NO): YES